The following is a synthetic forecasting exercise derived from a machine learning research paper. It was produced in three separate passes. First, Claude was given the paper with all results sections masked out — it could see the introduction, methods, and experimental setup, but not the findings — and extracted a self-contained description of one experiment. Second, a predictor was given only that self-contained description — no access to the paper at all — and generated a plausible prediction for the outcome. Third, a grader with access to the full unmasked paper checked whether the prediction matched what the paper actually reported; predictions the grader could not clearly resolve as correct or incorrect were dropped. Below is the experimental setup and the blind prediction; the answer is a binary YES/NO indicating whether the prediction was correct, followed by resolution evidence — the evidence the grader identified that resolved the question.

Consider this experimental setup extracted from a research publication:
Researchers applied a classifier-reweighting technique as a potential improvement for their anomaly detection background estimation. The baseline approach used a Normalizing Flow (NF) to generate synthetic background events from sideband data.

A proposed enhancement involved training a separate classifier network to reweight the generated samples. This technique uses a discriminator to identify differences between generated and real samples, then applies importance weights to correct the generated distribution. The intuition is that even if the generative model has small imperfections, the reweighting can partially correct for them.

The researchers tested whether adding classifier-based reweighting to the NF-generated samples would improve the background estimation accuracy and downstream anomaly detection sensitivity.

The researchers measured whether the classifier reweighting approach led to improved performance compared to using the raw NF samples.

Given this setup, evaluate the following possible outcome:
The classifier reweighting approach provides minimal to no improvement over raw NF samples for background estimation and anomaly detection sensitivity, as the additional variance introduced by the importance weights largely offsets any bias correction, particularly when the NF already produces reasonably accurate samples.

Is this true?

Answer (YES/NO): YES